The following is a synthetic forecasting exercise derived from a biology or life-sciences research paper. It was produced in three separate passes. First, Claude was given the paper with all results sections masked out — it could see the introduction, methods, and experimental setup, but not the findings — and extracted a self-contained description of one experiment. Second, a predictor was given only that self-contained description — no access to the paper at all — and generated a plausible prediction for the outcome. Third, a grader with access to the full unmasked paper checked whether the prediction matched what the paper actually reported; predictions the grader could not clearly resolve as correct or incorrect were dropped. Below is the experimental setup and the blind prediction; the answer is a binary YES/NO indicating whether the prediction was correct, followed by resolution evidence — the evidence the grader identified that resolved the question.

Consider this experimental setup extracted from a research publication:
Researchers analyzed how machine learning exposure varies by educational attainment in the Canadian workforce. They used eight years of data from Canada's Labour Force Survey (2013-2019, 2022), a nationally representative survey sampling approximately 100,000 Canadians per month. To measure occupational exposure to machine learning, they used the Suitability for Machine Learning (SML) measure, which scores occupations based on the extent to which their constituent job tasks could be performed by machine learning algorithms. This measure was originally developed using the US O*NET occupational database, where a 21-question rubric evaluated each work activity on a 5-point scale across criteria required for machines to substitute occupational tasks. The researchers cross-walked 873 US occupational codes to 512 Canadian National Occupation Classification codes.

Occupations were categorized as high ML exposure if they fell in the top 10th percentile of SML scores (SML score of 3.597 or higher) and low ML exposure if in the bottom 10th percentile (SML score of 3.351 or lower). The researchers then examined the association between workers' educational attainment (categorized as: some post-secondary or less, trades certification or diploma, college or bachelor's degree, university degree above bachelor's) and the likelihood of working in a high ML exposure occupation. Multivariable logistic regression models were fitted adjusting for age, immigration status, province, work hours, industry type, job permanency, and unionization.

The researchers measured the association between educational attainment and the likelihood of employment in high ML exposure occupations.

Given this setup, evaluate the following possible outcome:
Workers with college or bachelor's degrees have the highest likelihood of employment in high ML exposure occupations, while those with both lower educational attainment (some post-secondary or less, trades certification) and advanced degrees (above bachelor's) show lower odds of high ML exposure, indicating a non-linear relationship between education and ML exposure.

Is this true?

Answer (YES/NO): NO